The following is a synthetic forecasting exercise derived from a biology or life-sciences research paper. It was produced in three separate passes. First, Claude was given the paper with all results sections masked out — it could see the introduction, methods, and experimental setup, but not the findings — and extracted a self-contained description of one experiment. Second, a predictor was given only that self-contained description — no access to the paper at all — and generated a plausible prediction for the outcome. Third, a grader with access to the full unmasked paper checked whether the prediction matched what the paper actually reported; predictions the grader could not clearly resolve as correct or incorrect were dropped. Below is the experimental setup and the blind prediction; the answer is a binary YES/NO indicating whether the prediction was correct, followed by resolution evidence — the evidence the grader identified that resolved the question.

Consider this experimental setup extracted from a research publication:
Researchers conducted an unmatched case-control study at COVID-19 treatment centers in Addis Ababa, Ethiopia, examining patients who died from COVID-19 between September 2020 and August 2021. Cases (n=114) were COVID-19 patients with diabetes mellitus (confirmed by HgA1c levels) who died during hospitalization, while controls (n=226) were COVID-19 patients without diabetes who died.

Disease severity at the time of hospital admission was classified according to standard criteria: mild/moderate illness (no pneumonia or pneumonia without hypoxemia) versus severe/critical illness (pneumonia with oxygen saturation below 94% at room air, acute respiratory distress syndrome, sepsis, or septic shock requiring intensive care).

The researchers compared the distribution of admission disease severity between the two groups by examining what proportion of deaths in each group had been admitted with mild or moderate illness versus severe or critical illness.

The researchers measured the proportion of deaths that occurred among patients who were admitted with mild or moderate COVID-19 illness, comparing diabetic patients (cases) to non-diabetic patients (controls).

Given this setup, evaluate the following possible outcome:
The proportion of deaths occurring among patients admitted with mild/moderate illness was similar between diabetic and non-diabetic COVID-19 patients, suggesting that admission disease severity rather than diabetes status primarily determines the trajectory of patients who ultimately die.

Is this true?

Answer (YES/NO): NO